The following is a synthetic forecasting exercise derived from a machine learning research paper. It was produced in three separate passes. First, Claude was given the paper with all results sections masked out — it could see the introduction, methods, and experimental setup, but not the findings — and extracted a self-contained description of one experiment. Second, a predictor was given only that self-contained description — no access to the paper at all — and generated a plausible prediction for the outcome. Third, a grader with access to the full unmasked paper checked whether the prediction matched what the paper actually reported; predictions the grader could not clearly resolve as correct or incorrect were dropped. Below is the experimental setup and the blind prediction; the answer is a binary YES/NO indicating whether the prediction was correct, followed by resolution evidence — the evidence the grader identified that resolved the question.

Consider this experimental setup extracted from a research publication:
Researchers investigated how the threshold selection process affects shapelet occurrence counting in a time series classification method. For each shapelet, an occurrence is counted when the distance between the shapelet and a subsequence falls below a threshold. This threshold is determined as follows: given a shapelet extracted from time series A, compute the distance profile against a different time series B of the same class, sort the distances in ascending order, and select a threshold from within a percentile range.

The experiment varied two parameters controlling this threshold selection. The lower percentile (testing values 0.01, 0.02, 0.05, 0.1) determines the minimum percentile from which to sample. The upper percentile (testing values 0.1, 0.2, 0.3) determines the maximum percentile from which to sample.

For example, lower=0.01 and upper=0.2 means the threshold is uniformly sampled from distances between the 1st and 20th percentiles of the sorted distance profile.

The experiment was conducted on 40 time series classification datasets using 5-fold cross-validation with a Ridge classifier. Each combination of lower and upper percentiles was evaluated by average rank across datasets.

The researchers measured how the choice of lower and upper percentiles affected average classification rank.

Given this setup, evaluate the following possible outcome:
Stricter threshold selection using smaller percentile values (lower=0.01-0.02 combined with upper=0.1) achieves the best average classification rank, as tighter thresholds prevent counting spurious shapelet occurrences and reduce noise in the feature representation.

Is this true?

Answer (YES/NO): NO